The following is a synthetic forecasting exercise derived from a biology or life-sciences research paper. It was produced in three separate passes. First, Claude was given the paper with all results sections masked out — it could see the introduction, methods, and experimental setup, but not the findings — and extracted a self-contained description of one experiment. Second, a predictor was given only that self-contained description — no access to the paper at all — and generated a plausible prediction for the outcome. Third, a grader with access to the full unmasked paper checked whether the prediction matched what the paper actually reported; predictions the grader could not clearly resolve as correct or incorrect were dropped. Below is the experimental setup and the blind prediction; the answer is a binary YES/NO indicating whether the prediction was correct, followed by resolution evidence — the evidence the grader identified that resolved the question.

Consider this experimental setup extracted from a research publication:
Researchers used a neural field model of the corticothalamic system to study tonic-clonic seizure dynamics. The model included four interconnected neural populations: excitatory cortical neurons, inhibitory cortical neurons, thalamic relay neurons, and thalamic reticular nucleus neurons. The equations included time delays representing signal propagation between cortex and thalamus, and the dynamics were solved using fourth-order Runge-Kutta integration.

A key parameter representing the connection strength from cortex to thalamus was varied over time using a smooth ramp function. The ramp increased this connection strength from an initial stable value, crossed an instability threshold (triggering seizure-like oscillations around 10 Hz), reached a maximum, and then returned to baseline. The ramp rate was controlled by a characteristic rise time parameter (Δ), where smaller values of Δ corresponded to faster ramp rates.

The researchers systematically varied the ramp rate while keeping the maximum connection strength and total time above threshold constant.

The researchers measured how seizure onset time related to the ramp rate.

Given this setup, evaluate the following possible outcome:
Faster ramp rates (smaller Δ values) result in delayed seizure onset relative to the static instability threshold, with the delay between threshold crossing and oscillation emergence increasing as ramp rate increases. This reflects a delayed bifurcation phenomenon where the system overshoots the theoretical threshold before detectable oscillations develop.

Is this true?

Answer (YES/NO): NO